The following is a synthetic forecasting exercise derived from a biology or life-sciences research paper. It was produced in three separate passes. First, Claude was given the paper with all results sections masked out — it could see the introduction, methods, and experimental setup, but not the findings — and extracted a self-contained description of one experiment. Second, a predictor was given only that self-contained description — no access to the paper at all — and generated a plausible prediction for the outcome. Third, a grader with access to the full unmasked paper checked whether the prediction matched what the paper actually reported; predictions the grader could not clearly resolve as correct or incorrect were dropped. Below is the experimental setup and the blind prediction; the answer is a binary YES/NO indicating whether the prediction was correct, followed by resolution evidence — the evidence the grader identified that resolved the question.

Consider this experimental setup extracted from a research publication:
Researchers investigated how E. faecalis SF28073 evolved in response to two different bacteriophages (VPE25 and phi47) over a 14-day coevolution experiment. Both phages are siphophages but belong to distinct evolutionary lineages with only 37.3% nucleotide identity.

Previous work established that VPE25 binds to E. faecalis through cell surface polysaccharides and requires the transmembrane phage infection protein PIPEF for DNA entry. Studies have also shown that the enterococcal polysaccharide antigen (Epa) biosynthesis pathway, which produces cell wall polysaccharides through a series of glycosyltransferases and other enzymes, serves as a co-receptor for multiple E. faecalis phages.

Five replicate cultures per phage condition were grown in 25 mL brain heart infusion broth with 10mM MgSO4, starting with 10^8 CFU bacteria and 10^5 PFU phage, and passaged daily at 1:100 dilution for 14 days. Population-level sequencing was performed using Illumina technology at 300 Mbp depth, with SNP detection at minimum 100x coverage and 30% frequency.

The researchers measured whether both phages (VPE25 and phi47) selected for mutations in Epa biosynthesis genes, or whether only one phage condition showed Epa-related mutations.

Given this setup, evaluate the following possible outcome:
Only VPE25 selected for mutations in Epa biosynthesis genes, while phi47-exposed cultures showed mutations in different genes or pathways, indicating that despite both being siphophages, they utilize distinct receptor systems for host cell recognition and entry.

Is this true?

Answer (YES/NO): NO